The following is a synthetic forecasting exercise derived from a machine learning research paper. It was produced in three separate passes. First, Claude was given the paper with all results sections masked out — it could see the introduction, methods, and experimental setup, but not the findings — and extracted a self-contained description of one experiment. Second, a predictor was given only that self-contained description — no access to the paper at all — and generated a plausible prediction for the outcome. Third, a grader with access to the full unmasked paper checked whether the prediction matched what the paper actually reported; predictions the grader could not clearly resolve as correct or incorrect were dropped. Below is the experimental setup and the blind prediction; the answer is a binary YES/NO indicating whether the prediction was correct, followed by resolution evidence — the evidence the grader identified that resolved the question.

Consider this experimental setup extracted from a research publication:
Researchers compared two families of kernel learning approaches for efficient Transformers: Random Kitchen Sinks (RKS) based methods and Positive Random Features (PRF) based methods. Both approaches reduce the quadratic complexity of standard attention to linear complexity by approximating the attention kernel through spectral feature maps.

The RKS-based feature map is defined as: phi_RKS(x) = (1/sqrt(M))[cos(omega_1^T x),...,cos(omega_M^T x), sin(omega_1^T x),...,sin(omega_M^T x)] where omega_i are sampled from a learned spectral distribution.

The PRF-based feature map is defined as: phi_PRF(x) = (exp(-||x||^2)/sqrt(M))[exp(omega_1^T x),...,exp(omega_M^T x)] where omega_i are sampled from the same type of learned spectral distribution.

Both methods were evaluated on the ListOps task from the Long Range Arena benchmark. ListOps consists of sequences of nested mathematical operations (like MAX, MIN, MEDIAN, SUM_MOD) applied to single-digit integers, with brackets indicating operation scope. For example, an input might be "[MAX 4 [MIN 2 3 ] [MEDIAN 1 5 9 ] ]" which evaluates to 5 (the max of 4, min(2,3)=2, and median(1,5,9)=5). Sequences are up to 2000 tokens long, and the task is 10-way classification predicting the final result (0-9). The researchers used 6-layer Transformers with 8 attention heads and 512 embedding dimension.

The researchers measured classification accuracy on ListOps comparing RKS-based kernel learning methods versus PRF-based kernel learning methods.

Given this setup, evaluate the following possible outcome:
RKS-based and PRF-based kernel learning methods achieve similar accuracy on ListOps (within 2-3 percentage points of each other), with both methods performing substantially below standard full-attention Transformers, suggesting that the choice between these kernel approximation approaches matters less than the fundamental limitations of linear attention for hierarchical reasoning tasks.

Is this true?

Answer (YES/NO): NO